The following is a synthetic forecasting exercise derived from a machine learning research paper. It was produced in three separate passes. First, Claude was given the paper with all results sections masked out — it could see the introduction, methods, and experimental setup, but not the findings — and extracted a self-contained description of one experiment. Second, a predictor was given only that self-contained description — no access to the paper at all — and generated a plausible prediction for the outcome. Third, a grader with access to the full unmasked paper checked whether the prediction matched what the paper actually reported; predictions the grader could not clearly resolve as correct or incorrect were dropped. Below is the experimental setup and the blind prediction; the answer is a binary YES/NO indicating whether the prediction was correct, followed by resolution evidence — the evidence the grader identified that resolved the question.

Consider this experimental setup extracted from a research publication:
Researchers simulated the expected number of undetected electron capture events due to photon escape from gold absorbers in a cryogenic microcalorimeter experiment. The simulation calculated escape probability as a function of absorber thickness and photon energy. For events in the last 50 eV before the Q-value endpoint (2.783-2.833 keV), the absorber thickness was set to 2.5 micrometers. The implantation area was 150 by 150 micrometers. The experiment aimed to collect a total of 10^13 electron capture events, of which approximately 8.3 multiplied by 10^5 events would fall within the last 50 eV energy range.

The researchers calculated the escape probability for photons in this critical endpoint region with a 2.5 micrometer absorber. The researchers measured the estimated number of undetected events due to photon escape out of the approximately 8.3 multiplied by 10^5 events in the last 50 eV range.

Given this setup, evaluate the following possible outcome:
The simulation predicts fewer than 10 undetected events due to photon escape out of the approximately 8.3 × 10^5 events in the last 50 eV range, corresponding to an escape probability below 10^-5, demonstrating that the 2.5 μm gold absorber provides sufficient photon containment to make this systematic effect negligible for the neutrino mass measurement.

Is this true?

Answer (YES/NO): YES